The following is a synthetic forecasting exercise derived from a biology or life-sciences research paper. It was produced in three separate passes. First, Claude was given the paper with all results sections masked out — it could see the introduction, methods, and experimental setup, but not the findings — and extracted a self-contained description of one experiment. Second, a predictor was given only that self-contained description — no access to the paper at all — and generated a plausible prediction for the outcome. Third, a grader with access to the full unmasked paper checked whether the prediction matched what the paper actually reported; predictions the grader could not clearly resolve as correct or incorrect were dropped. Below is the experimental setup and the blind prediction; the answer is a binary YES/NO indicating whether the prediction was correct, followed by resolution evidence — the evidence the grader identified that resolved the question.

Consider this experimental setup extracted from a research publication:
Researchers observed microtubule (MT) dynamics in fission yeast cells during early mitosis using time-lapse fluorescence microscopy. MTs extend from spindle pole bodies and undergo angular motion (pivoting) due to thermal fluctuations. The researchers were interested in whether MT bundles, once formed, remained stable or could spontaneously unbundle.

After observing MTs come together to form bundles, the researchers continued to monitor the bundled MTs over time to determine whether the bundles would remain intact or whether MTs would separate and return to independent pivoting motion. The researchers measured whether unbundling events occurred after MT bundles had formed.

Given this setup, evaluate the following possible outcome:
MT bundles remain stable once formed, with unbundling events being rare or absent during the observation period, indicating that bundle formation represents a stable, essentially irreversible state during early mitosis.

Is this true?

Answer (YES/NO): YES